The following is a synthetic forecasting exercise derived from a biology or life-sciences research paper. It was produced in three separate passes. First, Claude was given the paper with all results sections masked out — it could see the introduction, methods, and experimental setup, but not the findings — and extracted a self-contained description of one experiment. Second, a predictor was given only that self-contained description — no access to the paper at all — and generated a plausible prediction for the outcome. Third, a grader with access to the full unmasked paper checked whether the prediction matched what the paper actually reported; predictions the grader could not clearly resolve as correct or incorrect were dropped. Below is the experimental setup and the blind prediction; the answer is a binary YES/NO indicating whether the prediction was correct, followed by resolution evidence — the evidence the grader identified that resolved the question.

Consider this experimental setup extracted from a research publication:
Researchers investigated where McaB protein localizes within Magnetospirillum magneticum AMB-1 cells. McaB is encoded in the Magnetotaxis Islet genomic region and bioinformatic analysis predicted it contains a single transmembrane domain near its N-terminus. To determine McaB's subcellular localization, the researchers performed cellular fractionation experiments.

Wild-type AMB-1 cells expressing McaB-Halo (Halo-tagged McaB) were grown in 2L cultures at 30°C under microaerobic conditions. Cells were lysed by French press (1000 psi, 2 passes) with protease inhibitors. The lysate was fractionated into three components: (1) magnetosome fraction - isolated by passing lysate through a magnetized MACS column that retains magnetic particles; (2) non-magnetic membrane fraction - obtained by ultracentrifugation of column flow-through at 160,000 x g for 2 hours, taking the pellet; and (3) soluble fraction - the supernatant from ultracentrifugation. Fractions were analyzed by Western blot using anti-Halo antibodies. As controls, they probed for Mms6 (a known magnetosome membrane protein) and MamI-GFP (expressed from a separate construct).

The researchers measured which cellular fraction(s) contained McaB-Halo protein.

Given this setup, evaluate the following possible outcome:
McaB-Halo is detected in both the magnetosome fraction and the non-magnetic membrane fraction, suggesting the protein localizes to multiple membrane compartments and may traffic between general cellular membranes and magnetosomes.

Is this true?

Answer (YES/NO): NO